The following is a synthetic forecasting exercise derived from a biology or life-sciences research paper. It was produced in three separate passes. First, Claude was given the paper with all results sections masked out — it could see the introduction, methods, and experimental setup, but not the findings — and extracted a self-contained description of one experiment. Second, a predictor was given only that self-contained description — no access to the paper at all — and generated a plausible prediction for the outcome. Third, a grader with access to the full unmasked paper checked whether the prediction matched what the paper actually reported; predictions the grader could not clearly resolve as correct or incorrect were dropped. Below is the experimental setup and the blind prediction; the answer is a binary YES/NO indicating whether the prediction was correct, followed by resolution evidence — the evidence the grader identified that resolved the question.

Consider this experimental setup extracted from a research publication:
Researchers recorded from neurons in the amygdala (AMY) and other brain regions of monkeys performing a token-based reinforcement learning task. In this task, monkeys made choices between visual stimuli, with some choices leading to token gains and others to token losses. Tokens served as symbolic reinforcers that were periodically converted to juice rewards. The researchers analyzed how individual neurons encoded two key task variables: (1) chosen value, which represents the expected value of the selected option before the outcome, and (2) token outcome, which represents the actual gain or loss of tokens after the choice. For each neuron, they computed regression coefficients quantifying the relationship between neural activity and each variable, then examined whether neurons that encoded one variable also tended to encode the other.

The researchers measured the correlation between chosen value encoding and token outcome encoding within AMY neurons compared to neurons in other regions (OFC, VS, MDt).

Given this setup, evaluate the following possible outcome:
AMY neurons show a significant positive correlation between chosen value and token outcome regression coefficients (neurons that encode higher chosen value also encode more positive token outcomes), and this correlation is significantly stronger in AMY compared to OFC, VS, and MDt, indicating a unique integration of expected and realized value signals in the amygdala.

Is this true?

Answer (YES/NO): NO